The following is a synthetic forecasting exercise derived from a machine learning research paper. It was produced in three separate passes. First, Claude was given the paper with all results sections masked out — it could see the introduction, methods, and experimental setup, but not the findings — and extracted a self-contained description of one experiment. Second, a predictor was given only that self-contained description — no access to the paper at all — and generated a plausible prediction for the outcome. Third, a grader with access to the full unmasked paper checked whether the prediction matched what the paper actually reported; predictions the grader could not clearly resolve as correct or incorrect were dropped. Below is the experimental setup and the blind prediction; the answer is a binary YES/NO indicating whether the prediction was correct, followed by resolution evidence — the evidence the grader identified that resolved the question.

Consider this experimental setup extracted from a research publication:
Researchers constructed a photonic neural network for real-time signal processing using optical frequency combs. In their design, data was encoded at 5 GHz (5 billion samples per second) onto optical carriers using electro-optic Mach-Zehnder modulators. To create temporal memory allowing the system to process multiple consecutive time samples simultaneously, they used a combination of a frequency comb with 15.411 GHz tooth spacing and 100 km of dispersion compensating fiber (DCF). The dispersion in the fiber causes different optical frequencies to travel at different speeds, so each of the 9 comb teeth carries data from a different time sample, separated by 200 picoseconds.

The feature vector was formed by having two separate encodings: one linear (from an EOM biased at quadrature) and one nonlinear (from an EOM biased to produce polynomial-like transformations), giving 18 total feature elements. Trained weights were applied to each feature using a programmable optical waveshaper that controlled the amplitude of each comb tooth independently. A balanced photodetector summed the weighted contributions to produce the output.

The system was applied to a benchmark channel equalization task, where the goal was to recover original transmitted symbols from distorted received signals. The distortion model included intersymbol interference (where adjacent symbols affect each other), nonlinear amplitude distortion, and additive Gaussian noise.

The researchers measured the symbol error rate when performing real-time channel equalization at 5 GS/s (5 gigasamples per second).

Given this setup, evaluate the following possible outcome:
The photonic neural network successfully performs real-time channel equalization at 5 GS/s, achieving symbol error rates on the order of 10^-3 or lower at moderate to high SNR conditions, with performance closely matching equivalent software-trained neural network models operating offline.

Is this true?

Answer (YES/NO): NO